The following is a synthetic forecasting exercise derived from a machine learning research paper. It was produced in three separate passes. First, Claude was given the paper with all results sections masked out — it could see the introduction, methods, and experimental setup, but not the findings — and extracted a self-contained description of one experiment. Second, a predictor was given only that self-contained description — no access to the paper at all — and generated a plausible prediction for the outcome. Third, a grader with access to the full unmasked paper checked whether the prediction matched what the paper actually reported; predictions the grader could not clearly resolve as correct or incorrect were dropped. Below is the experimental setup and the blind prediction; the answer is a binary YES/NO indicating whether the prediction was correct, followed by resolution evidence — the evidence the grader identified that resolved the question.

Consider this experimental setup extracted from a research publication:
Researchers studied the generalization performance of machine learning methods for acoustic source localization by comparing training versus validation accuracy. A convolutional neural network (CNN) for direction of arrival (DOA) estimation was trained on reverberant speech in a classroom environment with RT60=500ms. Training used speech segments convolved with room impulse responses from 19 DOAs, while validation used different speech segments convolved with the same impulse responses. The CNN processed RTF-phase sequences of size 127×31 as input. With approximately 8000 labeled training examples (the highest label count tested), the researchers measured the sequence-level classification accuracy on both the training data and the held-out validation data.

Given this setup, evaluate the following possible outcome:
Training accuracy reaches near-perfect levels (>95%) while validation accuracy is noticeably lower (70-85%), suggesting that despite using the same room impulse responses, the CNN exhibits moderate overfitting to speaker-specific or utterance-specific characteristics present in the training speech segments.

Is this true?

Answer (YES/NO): NO